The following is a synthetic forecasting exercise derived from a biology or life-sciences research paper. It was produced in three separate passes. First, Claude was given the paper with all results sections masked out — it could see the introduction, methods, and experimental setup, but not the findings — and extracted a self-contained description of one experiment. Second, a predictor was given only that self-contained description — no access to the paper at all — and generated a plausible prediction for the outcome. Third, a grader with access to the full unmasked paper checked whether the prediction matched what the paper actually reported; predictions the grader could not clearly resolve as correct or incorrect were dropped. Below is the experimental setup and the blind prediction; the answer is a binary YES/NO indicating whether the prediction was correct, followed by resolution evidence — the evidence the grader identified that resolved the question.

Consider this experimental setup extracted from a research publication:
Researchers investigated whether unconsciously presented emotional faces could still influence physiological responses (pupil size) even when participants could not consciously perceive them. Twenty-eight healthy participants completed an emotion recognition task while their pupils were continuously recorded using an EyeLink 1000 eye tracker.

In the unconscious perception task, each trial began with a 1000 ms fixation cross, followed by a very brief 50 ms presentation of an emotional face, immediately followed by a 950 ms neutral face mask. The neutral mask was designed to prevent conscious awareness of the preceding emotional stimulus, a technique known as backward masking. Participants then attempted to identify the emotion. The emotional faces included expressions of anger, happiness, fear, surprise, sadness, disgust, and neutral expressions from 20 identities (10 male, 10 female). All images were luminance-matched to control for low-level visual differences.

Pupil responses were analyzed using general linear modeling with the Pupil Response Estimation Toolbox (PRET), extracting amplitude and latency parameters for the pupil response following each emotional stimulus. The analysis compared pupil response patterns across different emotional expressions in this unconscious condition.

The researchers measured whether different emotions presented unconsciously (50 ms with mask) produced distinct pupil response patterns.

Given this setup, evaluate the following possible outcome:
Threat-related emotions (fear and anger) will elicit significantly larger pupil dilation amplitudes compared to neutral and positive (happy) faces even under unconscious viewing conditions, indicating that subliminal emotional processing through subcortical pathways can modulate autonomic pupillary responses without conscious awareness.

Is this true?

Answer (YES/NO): NO